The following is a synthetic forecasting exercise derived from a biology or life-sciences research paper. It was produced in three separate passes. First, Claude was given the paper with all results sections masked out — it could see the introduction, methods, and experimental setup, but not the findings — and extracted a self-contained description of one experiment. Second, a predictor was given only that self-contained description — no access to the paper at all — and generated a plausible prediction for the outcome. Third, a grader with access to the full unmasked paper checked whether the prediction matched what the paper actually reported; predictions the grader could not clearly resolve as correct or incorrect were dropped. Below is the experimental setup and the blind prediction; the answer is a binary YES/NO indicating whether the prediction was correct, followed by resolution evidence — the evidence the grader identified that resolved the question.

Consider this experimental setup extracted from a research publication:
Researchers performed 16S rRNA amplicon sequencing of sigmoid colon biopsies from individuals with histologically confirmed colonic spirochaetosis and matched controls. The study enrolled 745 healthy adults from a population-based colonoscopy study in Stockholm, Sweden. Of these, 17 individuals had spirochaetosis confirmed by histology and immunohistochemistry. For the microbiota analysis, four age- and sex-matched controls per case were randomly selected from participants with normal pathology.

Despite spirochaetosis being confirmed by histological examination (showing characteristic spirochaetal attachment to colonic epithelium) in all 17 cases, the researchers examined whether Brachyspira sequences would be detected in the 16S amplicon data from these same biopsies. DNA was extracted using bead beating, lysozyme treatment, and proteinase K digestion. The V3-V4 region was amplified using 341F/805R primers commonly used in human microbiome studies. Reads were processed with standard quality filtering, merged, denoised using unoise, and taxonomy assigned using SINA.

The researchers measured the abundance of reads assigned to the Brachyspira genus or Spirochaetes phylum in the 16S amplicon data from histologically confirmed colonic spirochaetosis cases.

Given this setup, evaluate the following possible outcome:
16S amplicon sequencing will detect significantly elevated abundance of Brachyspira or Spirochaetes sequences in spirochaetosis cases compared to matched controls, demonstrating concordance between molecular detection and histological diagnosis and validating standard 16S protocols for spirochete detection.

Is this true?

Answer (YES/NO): NO